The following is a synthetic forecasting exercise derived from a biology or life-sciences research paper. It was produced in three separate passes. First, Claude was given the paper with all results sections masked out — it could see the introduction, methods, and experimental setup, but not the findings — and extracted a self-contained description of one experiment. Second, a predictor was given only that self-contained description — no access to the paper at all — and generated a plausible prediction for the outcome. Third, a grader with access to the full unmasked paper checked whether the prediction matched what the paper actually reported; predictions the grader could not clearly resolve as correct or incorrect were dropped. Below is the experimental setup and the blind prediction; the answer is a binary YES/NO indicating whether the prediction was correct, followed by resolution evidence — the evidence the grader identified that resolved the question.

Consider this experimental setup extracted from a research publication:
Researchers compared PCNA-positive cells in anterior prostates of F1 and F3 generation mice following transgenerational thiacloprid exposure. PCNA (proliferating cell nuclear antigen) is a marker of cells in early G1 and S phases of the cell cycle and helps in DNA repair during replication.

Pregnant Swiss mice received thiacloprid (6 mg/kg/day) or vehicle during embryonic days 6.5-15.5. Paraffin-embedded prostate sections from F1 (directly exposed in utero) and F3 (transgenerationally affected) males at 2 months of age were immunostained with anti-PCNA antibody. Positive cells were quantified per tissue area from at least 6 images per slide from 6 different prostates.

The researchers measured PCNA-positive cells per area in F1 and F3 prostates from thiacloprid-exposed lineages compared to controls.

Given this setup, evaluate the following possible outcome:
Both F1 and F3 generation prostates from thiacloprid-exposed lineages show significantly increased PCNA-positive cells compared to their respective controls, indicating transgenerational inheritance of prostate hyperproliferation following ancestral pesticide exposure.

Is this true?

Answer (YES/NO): NO